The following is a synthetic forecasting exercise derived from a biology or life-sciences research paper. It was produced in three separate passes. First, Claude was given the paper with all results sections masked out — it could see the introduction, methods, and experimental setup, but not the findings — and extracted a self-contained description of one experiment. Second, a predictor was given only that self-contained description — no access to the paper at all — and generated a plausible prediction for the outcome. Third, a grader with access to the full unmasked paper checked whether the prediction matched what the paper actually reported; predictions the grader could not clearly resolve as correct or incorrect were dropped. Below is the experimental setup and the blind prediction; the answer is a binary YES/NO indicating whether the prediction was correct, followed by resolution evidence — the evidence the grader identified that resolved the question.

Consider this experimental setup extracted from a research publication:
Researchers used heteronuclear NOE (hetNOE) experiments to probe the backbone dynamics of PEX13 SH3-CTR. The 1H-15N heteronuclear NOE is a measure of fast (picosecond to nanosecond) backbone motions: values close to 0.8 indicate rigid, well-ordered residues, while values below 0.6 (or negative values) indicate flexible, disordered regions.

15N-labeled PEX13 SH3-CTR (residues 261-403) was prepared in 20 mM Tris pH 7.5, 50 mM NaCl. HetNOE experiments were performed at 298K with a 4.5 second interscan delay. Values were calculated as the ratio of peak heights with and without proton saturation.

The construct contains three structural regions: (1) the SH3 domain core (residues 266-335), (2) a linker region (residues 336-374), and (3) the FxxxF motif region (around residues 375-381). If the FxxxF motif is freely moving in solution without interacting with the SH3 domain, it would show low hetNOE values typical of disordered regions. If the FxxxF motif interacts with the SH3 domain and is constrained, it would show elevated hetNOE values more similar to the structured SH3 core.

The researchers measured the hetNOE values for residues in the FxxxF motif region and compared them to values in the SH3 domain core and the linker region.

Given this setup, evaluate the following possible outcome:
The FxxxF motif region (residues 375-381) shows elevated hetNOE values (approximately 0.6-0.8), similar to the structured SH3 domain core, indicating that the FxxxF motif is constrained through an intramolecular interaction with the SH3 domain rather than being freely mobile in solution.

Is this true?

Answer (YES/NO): YES